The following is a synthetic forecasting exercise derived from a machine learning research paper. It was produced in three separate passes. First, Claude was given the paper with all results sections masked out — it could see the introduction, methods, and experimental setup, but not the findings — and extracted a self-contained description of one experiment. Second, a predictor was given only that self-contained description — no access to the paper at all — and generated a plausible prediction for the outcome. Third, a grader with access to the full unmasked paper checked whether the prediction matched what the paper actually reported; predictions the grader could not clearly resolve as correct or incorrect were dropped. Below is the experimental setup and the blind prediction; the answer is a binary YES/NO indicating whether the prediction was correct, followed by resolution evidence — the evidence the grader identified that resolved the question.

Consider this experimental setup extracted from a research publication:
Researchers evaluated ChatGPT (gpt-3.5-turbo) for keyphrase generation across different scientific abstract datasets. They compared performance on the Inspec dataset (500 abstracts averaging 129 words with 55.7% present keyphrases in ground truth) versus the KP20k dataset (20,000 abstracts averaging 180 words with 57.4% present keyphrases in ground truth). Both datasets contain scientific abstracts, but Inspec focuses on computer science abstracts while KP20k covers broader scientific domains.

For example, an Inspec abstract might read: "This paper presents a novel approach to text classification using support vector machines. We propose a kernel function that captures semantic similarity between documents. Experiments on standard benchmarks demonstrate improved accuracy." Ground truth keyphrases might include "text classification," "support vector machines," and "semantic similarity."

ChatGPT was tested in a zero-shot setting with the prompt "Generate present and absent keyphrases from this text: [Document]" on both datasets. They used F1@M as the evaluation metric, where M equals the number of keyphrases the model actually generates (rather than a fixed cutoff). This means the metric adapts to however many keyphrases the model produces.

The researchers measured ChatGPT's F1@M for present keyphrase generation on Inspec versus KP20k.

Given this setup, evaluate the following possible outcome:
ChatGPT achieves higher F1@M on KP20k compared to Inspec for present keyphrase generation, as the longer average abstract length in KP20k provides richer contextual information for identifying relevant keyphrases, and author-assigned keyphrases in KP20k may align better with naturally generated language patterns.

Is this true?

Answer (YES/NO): NO